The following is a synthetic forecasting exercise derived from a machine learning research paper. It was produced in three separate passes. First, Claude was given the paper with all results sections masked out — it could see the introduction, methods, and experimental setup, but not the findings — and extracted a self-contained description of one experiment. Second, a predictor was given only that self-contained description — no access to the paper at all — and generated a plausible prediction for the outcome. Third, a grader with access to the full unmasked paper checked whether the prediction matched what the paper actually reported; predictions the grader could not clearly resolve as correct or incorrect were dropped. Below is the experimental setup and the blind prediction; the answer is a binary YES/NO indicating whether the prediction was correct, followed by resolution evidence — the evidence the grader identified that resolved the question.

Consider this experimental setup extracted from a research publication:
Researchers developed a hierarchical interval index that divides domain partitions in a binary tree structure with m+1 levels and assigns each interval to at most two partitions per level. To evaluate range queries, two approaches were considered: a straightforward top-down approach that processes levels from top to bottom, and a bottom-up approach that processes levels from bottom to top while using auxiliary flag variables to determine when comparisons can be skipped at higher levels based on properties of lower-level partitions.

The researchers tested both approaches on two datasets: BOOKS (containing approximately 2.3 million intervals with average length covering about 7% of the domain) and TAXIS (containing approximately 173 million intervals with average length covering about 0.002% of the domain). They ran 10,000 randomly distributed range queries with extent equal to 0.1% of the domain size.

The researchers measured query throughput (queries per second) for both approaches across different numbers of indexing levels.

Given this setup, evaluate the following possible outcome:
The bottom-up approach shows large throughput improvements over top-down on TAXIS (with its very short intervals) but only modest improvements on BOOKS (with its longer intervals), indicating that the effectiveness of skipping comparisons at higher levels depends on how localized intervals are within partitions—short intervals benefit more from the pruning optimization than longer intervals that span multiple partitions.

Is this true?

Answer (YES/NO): NO